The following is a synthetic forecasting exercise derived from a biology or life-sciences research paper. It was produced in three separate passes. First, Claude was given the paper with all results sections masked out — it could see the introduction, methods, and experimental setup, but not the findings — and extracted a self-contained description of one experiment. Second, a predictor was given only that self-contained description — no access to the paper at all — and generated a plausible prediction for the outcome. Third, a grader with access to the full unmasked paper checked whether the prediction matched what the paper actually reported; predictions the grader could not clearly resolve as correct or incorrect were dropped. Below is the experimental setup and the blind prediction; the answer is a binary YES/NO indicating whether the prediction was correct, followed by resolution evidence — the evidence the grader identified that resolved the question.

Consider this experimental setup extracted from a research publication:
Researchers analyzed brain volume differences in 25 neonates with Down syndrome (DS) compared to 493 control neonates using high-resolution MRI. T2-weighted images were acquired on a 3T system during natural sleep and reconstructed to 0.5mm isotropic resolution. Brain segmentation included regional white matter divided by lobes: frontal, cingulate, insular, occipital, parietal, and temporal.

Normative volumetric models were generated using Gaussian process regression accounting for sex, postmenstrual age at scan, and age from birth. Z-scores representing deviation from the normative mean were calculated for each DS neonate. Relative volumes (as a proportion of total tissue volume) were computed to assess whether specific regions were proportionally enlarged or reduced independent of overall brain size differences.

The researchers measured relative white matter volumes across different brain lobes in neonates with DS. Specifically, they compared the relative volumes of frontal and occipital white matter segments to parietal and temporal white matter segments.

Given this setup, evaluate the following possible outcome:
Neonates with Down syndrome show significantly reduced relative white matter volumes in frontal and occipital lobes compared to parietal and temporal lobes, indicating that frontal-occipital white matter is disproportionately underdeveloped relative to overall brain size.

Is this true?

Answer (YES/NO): YES